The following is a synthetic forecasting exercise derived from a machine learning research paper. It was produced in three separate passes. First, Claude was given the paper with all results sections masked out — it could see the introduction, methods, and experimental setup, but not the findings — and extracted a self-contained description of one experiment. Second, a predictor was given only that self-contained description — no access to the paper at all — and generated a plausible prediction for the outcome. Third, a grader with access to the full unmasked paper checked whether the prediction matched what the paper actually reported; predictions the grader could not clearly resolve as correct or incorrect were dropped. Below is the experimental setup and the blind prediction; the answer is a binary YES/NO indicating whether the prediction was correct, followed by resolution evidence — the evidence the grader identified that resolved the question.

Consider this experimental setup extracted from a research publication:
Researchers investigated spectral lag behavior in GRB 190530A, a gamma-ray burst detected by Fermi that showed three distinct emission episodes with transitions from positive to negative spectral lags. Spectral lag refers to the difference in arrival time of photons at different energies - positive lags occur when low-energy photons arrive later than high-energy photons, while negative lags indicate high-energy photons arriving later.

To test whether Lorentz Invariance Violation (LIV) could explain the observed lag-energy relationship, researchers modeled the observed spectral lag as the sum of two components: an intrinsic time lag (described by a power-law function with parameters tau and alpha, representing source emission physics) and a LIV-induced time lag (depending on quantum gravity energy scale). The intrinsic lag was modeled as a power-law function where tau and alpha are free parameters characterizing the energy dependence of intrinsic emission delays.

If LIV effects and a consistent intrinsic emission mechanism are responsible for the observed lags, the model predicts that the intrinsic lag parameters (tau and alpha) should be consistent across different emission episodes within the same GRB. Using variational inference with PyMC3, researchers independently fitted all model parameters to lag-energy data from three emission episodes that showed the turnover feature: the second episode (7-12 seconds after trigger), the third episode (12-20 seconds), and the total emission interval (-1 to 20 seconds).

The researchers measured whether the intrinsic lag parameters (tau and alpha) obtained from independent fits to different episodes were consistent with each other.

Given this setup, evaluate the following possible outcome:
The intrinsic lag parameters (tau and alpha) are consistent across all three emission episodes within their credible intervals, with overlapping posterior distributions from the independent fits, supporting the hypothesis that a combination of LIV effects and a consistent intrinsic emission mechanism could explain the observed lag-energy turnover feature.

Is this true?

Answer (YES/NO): NO